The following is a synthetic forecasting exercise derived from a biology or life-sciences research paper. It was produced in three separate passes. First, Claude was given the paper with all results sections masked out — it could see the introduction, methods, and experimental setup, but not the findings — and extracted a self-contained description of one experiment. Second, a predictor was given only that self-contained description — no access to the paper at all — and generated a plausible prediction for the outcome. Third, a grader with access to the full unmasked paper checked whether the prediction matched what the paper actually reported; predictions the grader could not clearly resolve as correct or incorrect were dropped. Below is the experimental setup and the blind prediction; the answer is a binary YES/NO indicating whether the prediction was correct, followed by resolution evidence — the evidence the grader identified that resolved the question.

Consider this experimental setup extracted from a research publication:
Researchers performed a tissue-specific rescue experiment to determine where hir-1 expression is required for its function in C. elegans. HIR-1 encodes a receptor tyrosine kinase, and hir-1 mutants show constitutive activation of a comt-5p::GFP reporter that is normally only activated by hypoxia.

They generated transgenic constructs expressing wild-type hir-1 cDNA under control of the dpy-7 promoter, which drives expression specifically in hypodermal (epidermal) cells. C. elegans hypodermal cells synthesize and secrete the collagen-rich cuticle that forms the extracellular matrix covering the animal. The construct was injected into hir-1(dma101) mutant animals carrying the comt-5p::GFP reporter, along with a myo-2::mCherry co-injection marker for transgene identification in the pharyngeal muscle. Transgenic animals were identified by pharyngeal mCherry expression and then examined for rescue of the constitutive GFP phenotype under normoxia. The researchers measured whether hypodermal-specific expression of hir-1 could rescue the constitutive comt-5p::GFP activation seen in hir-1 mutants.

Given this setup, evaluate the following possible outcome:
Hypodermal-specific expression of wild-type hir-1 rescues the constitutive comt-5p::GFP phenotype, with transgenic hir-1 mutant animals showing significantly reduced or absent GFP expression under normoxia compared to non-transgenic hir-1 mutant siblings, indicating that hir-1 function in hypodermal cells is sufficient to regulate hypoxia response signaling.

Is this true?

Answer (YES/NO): YES